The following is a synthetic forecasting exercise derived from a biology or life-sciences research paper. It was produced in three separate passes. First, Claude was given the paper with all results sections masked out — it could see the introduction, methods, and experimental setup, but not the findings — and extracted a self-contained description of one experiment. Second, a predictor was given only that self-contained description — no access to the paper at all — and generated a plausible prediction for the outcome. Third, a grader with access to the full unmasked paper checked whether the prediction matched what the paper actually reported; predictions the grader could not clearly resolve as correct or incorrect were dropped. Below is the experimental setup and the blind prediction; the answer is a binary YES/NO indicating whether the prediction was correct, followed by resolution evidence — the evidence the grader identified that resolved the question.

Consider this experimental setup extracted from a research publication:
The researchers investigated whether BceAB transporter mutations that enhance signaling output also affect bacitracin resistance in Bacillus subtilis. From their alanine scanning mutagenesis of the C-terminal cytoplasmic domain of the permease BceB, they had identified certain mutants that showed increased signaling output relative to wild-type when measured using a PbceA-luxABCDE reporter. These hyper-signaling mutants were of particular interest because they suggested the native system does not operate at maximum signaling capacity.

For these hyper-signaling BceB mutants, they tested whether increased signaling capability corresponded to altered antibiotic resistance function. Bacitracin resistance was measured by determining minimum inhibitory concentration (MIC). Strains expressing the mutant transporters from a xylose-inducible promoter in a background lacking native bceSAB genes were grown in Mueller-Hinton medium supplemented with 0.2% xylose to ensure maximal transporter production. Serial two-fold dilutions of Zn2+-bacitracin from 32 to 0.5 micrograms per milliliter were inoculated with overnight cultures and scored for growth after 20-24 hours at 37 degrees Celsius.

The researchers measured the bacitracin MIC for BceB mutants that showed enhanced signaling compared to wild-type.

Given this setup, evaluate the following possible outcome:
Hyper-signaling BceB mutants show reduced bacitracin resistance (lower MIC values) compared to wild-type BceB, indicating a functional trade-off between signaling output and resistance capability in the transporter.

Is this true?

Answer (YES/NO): NO